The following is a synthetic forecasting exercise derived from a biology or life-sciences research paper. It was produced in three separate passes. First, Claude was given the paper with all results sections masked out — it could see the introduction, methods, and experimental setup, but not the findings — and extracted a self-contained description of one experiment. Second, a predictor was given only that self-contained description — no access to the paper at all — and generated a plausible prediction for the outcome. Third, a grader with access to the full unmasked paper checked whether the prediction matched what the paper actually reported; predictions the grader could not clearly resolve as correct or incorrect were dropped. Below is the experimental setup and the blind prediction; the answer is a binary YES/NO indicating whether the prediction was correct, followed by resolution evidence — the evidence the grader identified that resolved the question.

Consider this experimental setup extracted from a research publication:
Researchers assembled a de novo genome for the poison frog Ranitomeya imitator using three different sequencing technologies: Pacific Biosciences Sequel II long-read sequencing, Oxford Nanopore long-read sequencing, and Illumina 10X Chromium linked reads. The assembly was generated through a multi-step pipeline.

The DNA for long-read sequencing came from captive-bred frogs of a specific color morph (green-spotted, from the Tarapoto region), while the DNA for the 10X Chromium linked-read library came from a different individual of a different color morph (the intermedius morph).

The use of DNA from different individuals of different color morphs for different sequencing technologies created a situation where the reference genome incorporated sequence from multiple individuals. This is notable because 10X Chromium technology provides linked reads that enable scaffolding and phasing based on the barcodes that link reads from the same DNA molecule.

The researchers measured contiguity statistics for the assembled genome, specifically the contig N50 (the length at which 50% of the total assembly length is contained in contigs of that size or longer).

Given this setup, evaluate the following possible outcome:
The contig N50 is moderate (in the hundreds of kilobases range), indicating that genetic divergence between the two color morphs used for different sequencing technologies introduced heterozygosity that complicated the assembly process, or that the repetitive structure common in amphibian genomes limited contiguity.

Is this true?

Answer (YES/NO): YES